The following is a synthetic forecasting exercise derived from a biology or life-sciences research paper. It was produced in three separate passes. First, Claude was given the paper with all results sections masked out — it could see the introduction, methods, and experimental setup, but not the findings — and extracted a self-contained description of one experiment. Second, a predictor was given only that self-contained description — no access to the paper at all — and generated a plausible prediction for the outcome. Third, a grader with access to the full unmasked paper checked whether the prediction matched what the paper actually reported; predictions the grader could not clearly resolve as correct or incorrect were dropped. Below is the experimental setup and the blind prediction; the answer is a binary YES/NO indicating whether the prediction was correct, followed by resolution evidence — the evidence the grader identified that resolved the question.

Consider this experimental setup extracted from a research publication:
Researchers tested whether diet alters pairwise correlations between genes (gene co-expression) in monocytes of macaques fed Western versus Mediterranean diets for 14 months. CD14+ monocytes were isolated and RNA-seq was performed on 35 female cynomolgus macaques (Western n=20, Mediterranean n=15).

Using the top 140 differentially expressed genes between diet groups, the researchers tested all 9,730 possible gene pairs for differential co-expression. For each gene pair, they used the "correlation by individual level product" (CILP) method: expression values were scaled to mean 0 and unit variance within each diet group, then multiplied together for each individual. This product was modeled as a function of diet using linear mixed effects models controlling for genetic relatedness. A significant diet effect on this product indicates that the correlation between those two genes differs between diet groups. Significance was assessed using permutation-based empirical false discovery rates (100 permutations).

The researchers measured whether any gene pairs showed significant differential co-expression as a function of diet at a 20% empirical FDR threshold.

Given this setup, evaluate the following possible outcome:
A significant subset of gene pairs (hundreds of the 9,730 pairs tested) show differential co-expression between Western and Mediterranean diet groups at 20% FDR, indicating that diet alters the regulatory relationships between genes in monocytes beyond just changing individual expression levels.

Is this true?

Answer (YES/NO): YES